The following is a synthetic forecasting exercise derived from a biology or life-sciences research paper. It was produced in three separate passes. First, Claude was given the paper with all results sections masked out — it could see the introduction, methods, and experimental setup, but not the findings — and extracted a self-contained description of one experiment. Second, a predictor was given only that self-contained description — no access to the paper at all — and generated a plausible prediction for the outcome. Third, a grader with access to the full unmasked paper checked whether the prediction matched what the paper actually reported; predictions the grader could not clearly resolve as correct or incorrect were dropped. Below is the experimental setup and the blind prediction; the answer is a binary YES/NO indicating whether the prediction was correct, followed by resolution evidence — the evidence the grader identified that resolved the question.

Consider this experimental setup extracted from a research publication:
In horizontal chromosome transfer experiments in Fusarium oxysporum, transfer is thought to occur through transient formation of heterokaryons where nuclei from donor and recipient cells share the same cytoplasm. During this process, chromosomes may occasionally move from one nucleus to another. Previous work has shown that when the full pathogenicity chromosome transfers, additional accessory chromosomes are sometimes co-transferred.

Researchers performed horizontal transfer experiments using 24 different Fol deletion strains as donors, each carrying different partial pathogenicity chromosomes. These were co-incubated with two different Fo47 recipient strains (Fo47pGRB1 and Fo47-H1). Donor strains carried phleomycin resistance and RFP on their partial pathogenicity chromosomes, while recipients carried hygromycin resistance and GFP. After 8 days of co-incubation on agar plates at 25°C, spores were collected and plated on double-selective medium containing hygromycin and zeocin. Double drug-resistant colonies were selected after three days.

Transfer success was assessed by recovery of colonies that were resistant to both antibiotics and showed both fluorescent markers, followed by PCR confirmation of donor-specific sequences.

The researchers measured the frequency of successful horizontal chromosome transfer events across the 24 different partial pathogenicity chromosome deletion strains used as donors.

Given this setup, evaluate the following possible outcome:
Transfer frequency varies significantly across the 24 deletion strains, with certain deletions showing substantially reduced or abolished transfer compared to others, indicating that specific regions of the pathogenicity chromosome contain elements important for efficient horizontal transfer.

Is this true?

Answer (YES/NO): YES